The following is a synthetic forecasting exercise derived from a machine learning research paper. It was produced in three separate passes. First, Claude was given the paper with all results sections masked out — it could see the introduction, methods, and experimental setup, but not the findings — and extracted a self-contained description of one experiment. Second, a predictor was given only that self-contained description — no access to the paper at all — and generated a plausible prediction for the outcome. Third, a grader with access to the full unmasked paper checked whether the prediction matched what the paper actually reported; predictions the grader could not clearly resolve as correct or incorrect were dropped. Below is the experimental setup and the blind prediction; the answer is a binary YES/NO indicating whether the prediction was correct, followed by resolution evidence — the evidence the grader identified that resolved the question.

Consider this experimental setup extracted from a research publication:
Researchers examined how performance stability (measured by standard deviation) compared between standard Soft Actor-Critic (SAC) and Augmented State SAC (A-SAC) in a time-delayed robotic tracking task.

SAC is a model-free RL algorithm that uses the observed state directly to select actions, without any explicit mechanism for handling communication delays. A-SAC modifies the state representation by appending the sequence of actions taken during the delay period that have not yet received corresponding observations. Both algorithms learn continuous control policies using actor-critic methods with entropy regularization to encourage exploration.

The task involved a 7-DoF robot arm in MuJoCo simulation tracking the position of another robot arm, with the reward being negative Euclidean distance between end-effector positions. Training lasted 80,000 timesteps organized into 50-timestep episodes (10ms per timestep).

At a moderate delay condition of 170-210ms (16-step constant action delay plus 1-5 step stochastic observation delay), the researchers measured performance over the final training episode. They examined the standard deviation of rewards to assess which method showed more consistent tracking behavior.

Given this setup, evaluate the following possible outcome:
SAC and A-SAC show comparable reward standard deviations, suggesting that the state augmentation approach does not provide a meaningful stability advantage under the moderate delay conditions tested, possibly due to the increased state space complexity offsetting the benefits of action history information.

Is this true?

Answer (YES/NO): NO